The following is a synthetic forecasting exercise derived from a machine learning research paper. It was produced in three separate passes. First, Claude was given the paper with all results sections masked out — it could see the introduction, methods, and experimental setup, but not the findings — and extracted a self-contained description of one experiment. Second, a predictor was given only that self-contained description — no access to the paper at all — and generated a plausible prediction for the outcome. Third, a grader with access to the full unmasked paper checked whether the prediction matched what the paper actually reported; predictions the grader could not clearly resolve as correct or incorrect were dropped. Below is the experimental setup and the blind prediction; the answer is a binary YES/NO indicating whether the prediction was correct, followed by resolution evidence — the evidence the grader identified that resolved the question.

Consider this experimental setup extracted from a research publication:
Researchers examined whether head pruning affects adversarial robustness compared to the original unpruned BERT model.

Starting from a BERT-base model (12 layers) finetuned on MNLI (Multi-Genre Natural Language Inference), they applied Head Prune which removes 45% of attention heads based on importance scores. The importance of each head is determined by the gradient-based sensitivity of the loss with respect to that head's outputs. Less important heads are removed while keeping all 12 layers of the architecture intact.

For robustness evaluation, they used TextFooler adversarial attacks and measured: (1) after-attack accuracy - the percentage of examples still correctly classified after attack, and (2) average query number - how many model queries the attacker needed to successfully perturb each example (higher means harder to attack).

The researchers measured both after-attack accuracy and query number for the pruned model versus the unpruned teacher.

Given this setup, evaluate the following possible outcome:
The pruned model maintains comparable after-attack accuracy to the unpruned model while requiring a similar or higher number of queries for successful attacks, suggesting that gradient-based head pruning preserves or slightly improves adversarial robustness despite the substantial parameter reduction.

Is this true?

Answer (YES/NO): NO